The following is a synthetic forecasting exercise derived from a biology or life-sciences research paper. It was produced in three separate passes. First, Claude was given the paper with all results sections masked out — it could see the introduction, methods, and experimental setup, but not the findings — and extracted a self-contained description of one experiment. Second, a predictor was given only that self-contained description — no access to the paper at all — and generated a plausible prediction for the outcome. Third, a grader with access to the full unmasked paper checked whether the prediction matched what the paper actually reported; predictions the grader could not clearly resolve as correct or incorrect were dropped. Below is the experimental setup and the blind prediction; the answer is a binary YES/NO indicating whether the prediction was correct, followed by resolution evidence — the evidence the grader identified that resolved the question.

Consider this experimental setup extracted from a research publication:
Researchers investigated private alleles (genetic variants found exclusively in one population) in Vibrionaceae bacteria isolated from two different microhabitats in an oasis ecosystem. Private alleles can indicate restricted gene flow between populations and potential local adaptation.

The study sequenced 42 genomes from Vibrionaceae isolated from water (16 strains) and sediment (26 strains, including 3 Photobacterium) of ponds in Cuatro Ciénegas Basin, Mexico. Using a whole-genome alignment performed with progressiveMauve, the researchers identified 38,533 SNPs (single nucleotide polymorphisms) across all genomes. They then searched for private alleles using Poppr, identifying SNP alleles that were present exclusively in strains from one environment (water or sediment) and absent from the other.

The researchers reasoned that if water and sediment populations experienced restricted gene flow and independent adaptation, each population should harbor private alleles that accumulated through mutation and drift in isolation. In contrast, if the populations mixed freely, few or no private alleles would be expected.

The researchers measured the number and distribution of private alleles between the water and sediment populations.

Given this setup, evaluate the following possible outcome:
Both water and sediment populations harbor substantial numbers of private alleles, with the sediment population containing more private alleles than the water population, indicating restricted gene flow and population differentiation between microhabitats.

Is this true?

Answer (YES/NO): NO